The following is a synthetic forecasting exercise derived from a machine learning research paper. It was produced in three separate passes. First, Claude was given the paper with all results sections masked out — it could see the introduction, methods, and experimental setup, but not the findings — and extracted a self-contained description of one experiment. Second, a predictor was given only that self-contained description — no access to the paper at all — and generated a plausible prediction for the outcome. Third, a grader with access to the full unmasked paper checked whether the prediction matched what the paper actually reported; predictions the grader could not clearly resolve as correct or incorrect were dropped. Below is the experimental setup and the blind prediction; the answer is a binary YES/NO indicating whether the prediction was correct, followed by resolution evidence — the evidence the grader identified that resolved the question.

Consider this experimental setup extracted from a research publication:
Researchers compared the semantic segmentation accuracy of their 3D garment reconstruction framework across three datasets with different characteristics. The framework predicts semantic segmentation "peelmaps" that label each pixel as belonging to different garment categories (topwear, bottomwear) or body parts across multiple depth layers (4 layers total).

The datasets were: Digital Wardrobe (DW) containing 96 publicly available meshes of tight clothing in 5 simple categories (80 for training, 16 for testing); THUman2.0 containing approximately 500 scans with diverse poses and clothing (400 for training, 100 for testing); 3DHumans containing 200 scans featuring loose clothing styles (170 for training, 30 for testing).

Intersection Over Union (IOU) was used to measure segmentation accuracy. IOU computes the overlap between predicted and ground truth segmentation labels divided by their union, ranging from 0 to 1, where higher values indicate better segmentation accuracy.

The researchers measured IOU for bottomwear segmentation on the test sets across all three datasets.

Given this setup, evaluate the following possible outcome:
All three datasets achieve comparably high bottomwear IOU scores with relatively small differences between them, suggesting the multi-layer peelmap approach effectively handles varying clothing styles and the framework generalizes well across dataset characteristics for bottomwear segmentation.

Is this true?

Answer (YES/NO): NO